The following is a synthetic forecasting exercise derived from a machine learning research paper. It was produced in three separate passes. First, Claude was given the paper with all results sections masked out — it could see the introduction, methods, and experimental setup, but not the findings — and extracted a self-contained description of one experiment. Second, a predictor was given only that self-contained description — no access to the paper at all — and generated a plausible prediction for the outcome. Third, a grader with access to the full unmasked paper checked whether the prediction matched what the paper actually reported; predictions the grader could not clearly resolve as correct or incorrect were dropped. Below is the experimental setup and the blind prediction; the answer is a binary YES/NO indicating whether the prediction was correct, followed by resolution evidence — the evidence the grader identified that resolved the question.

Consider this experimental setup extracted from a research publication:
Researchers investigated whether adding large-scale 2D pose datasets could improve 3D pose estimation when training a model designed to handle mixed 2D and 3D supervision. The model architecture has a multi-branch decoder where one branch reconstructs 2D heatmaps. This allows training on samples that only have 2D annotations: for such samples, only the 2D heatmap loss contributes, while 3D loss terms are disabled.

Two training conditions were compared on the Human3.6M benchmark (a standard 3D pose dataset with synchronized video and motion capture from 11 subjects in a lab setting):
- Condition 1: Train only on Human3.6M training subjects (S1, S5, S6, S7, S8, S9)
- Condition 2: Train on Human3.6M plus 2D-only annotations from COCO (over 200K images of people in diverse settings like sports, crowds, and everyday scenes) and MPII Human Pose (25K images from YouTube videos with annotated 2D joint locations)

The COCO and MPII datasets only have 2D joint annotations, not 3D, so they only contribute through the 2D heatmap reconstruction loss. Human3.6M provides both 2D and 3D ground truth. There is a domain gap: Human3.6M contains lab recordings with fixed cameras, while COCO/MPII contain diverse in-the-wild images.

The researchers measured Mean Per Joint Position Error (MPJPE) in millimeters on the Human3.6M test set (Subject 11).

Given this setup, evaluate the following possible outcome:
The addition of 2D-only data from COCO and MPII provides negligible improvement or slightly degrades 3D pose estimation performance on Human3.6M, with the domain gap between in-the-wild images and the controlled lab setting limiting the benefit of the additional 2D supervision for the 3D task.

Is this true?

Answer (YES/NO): NO